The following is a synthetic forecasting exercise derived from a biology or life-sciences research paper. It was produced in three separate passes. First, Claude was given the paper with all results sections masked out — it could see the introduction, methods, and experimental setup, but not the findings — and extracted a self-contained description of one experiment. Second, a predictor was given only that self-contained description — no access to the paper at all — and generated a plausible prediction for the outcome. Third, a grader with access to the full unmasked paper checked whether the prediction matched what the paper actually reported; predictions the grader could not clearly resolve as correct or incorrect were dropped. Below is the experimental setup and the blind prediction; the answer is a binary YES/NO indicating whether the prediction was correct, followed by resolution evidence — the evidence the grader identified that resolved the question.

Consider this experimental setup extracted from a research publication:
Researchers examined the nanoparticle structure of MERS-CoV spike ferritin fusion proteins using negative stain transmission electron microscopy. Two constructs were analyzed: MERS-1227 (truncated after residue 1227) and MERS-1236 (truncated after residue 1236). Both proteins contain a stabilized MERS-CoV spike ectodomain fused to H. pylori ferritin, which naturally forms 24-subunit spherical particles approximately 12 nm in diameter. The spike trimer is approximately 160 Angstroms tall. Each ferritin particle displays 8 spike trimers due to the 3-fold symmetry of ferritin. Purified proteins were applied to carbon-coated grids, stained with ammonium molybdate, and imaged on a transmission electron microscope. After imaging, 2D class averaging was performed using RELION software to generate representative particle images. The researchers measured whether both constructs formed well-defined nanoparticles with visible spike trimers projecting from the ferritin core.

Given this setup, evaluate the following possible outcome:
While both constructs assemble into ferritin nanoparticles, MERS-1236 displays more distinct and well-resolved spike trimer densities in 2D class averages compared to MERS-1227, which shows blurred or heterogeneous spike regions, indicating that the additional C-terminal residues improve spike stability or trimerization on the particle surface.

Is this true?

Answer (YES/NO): NO